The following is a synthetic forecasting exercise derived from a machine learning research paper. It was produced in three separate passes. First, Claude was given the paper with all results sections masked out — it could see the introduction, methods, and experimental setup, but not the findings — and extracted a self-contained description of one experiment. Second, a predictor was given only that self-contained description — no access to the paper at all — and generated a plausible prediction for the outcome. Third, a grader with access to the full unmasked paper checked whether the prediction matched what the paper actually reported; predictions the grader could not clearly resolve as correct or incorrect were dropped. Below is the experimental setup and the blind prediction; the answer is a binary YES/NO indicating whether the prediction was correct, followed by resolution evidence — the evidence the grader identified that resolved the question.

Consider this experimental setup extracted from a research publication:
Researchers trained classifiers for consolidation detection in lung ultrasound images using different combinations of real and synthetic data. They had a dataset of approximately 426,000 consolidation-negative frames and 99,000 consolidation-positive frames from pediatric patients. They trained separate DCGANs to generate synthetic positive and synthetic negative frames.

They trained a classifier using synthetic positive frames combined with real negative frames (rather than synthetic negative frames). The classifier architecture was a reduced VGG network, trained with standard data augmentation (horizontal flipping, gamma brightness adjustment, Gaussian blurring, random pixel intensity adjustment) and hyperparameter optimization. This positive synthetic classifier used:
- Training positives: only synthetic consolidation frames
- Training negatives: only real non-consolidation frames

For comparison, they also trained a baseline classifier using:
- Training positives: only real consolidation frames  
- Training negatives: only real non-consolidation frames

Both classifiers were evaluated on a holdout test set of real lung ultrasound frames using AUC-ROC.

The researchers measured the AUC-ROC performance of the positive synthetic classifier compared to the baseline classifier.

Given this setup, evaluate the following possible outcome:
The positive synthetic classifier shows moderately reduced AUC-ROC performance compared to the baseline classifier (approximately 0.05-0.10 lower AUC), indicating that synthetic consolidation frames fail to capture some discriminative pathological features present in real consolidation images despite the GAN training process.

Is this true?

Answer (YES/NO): NO